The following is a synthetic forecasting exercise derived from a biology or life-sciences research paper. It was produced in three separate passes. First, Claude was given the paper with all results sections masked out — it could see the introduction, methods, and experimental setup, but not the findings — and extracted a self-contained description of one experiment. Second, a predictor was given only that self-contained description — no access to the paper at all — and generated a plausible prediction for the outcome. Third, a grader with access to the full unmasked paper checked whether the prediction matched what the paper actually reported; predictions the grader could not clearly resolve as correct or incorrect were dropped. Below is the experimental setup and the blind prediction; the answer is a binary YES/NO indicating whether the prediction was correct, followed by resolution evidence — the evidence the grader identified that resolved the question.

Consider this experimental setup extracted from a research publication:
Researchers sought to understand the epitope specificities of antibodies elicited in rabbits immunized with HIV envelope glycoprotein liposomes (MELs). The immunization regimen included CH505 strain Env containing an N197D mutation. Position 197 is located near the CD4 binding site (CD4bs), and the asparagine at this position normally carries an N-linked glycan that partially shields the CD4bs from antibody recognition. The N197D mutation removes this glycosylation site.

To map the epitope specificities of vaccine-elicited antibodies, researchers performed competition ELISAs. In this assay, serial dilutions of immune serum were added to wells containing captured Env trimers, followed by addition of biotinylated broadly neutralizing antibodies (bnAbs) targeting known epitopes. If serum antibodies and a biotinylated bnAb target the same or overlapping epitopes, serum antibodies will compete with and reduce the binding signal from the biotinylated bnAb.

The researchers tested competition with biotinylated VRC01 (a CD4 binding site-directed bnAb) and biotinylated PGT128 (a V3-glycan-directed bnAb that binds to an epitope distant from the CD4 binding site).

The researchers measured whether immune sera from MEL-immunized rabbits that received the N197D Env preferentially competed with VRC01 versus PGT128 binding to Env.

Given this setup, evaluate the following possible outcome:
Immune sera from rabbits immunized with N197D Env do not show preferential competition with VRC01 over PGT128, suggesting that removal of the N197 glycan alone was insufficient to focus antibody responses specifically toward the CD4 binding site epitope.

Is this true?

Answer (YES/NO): YES